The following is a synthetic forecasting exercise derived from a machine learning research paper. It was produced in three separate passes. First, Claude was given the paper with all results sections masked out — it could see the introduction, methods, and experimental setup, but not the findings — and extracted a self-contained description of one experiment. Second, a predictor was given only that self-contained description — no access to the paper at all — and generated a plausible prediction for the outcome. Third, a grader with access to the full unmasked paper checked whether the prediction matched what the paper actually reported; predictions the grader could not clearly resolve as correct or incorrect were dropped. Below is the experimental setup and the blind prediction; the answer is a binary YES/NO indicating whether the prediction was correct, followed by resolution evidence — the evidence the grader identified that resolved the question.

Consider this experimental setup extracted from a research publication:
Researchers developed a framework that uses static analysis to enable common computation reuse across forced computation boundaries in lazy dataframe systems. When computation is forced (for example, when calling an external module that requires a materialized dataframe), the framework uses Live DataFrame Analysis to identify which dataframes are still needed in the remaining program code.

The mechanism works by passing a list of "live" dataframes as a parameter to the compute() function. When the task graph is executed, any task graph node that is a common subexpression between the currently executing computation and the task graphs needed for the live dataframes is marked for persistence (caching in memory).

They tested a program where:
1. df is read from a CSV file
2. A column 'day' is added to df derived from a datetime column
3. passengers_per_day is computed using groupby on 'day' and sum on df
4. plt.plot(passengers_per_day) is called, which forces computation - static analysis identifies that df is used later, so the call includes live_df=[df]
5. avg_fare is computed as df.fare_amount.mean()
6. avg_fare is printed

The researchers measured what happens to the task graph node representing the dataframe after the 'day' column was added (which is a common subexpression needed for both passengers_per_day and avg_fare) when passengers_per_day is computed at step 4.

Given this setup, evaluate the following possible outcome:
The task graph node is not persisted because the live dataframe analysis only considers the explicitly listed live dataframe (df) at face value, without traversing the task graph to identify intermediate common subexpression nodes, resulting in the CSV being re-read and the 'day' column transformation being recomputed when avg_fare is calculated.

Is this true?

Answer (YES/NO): NO